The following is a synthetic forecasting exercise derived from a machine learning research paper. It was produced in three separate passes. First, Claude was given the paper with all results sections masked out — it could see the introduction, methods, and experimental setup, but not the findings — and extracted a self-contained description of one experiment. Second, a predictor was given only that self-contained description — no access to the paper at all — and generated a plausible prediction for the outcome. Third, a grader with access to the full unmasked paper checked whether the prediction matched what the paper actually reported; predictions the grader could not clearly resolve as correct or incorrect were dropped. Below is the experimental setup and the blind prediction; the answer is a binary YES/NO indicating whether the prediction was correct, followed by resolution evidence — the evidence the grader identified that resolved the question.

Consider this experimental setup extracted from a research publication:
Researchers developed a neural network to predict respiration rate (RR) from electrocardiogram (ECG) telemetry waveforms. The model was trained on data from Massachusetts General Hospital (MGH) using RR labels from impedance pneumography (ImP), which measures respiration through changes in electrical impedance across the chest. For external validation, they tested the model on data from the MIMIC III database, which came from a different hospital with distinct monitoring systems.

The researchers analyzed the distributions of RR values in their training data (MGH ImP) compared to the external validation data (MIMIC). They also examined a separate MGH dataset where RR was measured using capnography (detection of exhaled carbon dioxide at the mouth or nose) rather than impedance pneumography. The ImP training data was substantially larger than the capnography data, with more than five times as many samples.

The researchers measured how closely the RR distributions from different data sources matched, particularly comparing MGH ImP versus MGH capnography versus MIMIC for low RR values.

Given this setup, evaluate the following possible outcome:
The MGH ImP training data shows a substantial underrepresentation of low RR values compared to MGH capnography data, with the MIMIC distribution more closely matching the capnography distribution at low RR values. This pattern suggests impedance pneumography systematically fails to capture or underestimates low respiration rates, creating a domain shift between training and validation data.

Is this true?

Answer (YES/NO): NO